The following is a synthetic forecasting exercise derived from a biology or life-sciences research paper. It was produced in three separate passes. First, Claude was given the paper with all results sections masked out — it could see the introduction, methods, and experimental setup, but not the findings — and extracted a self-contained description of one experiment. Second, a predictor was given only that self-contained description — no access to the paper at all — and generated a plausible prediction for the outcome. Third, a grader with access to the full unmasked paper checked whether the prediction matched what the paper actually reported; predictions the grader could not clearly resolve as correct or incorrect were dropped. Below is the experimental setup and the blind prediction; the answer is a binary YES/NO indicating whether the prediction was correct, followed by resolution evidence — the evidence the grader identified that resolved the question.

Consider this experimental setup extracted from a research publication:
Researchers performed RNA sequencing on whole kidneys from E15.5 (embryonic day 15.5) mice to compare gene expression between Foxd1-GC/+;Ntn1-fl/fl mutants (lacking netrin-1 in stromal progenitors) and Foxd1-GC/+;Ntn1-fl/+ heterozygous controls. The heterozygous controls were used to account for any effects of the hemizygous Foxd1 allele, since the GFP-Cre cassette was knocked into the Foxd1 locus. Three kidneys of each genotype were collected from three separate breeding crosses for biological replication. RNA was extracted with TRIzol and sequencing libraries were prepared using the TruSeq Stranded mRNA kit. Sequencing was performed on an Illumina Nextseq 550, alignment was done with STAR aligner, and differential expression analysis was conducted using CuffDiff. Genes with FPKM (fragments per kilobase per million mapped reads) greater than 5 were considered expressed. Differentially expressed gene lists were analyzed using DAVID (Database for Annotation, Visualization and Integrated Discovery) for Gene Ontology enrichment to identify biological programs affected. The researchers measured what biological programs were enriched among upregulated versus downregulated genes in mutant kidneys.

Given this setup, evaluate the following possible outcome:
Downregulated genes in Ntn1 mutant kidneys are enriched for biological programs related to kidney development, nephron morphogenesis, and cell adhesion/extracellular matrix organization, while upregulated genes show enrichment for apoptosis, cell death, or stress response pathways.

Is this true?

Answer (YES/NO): NO